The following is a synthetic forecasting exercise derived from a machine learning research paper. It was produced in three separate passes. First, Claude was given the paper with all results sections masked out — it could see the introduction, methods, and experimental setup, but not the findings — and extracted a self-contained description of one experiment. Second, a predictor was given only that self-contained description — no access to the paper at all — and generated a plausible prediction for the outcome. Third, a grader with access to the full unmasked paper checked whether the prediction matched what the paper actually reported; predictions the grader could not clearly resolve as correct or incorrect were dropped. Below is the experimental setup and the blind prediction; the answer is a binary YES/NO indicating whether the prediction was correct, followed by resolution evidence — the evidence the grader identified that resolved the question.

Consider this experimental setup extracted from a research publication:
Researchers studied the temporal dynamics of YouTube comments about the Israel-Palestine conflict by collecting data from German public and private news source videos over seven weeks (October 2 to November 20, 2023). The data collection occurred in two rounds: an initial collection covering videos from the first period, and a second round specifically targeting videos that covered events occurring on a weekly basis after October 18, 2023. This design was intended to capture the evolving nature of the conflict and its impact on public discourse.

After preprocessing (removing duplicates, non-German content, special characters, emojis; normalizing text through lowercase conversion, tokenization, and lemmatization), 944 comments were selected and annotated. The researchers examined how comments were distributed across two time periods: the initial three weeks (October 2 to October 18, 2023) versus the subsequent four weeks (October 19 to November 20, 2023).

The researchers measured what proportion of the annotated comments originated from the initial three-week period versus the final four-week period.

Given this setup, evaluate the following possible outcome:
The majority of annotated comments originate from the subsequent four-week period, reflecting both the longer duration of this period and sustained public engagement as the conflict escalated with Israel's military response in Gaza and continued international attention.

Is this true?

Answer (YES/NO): NO